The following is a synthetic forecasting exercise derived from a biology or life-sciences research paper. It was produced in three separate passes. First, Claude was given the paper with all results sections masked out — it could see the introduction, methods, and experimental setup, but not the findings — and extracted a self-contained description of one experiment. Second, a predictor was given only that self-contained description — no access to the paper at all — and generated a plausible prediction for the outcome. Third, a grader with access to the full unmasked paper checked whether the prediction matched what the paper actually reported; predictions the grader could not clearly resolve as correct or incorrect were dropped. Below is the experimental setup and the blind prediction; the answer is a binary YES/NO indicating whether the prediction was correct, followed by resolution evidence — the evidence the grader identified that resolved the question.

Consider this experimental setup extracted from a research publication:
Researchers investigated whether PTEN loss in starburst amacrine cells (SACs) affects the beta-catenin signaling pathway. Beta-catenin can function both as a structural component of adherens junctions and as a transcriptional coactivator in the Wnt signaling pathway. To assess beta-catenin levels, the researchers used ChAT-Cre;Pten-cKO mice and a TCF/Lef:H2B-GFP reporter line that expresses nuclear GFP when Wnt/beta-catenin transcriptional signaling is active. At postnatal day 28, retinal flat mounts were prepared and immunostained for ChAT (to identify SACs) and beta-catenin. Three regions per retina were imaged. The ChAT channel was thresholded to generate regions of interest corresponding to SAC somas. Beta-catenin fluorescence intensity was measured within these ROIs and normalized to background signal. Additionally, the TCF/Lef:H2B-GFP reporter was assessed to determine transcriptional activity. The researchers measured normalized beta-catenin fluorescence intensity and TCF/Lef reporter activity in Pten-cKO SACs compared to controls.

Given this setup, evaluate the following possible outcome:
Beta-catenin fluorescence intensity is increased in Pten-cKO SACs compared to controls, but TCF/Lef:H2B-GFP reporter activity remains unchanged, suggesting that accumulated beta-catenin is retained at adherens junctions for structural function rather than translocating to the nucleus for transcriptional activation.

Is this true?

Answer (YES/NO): NO